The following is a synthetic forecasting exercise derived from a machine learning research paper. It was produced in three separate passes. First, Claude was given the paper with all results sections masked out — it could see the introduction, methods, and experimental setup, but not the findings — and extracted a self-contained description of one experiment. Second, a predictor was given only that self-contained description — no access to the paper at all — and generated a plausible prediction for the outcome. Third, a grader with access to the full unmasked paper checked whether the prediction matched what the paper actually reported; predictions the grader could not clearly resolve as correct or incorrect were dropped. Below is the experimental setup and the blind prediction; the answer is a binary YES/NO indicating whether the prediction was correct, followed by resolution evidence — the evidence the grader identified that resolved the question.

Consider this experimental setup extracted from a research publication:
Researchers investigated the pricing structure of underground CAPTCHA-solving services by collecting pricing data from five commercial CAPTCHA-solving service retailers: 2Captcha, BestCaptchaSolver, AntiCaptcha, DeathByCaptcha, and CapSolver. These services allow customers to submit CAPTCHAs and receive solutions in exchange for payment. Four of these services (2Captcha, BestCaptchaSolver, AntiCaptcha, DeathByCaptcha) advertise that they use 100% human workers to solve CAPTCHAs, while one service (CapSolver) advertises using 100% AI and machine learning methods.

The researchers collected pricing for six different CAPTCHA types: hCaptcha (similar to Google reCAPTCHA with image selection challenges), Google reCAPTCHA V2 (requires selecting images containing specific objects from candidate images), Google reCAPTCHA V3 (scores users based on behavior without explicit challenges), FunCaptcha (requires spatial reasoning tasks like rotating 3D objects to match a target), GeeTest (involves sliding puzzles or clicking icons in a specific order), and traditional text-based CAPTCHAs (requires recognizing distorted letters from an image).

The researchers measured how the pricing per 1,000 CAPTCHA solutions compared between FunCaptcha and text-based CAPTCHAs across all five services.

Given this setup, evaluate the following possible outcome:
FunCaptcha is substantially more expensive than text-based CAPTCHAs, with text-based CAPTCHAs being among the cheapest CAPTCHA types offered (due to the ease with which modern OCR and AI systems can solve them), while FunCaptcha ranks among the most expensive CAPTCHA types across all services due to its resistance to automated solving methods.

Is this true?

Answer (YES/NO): YES